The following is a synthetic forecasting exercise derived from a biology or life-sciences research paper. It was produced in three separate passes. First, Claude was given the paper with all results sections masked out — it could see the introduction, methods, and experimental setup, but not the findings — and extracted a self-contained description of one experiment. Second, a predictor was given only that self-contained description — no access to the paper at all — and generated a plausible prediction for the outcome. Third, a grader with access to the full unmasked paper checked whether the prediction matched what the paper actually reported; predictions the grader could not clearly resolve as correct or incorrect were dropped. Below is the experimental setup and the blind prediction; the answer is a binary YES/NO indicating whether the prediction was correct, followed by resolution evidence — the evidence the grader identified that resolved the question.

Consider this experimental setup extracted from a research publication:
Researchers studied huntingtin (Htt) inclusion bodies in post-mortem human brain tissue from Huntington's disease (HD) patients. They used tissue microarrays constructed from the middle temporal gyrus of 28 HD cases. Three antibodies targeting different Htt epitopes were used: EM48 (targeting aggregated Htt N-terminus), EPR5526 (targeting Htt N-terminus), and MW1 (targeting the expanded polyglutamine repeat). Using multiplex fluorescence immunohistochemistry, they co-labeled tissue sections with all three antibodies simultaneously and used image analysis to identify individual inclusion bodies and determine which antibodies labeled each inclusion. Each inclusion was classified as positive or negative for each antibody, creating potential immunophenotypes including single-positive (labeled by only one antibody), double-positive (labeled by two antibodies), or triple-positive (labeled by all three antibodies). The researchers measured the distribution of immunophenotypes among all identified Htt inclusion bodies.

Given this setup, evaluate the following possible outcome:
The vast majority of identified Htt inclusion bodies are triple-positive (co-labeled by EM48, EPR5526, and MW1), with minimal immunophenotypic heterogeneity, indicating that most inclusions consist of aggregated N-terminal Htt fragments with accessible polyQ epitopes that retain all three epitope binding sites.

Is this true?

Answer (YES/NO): NO